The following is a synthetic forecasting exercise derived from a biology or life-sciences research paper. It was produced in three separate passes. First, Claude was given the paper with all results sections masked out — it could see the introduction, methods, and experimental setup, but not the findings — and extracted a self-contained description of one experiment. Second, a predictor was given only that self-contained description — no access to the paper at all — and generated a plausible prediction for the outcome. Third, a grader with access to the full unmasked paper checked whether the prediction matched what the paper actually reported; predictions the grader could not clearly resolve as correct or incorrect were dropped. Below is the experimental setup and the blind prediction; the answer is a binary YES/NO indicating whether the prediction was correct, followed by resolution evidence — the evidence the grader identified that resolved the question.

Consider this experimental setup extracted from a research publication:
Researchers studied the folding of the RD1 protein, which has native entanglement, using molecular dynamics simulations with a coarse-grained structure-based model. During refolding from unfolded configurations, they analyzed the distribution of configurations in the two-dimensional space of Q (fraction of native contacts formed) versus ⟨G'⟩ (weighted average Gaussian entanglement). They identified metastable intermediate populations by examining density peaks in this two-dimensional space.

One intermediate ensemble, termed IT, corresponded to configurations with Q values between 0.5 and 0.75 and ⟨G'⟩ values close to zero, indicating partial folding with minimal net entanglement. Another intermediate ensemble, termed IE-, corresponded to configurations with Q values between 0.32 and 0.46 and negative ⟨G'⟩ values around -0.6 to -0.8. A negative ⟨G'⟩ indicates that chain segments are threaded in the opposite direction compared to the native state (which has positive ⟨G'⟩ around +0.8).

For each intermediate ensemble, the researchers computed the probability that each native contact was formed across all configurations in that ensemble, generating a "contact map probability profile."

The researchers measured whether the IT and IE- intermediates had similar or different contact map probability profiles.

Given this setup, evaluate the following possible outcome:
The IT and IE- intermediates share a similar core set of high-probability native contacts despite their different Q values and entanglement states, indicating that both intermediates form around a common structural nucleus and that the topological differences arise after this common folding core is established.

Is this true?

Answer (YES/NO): NO